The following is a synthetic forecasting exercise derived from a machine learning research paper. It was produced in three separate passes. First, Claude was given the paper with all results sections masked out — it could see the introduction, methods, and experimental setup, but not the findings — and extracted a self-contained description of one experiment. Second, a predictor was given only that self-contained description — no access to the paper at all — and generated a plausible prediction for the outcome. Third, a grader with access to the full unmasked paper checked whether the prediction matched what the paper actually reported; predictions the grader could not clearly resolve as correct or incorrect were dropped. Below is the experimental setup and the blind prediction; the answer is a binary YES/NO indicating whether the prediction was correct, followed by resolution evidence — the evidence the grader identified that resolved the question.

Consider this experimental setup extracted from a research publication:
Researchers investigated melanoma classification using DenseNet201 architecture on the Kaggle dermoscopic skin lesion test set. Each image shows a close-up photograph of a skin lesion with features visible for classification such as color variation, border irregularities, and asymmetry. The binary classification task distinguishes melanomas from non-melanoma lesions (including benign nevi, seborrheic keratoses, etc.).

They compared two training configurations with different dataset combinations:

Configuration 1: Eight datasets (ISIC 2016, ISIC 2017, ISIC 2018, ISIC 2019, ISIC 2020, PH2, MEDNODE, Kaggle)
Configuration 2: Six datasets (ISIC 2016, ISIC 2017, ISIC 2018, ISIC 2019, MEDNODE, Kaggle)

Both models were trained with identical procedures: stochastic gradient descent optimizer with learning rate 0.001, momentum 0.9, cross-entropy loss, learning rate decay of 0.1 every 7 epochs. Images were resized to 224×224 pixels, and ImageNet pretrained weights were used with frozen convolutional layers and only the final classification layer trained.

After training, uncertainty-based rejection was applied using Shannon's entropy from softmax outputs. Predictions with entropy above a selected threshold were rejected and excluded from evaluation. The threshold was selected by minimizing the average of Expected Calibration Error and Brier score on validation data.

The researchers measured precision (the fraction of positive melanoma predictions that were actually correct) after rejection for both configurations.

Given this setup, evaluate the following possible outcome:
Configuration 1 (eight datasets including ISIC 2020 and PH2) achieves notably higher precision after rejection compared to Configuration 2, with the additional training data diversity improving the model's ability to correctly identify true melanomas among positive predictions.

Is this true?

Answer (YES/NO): NO